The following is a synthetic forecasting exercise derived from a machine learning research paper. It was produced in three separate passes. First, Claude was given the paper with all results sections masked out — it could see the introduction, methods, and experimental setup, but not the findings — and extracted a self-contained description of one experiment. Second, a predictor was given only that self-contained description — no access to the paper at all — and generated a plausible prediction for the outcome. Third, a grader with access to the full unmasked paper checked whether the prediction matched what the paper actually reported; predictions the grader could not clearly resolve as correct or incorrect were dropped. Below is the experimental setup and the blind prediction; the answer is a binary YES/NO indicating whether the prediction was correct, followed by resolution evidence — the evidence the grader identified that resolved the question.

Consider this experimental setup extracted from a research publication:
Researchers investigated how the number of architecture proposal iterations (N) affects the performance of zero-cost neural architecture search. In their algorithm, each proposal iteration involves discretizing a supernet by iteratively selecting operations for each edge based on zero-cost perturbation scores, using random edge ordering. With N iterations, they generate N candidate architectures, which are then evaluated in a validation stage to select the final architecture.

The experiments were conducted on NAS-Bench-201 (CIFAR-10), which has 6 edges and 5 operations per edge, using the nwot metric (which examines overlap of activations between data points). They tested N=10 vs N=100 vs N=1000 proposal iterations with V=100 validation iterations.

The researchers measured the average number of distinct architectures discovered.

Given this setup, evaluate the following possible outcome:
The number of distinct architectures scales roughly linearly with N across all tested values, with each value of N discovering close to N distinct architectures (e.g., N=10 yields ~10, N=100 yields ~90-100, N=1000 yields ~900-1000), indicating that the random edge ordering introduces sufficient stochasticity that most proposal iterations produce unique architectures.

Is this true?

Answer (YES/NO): NO